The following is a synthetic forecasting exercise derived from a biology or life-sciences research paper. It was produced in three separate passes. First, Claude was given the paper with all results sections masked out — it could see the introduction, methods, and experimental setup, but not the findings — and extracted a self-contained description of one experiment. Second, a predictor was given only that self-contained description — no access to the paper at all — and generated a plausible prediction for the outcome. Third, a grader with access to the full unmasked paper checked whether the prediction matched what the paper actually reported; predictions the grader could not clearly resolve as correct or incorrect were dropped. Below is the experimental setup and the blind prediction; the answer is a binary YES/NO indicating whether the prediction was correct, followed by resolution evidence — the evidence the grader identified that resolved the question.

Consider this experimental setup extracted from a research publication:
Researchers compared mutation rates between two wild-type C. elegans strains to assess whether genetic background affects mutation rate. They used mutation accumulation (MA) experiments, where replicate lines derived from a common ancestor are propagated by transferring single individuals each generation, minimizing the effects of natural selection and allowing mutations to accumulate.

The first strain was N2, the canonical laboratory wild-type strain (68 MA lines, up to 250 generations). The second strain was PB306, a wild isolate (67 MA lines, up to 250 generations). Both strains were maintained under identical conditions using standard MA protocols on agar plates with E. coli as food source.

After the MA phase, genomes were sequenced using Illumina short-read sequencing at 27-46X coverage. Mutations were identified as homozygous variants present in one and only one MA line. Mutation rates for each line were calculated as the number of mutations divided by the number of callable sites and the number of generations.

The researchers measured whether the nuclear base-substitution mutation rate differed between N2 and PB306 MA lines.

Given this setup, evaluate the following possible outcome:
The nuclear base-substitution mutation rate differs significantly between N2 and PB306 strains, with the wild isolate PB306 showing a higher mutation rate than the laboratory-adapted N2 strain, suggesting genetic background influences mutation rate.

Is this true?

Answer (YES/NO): NO